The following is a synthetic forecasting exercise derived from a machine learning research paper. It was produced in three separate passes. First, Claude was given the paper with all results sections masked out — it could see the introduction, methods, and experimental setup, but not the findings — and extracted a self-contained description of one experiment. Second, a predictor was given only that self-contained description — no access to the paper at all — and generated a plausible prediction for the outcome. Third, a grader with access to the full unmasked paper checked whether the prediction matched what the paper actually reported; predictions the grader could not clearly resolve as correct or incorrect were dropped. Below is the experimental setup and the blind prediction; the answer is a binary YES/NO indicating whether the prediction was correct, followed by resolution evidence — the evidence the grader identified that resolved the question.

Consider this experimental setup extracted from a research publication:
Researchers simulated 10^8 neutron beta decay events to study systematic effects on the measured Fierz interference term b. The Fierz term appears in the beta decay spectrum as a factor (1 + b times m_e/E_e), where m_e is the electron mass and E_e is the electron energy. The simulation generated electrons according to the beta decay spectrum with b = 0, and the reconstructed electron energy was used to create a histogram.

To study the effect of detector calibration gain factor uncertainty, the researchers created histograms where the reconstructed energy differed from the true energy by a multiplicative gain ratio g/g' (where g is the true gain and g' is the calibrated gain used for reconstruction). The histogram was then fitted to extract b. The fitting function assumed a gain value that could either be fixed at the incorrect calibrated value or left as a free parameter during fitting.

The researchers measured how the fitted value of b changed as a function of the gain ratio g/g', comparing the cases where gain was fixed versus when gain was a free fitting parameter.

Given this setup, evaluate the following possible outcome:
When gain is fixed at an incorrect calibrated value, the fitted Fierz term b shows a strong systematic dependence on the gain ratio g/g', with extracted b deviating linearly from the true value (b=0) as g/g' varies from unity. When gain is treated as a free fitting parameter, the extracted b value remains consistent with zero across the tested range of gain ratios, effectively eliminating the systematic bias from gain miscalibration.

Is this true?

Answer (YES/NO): YES